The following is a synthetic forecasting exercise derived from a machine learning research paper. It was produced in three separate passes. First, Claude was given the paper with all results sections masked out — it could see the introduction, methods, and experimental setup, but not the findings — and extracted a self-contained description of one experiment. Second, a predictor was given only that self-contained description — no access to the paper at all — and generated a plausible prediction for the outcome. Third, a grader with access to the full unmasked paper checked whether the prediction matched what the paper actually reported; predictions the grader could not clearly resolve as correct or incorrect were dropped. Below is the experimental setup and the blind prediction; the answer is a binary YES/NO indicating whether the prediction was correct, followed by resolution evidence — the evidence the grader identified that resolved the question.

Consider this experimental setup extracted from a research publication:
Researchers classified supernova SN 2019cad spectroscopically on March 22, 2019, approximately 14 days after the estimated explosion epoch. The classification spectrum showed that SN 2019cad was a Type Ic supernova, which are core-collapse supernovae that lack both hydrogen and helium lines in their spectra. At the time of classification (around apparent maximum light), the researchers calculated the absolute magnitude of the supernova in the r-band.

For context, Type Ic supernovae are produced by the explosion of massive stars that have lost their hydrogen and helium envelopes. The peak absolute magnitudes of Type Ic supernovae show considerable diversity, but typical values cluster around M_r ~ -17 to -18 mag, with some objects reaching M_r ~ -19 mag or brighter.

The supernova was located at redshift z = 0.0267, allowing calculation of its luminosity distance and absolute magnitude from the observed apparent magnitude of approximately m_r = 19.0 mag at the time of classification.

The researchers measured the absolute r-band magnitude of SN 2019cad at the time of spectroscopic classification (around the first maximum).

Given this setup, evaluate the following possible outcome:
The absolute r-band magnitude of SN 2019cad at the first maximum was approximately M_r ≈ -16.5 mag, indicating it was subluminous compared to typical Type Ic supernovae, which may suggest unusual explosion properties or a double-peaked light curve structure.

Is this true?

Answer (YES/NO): YES